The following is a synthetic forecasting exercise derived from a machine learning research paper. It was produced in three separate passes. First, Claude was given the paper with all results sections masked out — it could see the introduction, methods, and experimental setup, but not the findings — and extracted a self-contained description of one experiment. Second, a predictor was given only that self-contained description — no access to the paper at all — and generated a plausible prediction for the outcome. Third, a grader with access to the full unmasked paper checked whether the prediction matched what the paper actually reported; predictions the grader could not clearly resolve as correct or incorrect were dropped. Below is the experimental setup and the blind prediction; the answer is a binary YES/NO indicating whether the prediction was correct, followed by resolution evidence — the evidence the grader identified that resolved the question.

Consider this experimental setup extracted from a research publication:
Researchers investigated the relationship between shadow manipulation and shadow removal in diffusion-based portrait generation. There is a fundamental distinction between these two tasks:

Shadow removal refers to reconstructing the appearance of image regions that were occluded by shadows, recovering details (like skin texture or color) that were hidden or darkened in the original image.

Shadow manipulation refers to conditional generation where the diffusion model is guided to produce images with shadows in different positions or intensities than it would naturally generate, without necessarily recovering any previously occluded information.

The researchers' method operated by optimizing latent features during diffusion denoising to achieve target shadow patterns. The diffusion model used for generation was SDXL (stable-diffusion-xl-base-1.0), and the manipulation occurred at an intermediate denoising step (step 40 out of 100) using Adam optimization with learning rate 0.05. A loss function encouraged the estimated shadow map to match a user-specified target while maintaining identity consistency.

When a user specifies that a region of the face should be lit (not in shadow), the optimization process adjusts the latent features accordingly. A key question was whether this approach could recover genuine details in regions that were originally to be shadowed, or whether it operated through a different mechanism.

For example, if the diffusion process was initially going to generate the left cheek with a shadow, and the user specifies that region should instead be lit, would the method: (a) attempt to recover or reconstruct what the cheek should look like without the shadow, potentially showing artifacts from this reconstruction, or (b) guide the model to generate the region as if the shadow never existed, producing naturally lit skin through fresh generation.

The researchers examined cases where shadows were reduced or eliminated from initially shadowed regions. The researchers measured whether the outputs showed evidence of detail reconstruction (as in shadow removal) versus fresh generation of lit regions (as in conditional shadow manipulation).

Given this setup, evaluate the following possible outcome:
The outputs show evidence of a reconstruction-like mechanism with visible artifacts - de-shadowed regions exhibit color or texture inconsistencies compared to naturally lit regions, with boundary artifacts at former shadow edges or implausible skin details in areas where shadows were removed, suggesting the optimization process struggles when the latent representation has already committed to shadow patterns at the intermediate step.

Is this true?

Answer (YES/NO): NO